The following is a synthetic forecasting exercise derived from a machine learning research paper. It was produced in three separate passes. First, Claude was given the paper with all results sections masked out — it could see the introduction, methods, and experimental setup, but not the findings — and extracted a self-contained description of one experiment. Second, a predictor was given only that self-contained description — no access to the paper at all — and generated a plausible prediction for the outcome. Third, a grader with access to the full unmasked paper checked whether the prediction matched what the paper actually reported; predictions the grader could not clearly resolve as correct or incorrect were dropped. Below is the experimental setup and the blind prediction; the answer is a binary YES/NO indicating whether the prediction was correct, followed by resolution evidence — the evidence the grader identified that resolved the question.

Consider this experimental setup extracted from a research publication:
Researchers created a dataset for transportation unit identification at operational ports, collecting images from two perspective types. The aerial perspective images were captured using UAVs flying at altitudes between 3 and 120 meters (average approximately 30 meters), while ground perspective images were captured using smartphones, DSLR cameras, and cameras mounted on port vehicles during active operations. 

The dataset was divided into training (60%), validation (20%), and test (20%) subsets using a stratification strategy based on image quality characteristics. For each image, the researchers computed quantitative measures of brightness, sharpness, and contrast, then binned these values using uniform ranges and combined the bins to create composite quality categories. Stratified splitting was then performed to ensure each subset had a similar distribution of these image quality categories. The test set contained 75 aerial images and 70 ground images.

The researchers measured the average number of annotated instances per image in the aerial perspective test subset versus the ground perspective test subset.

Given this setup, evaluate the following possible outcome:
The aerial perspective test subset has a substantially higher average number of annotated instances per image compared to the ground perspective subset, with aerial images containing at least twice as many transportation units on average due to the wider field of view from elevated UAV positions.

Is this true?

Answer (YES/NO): NO